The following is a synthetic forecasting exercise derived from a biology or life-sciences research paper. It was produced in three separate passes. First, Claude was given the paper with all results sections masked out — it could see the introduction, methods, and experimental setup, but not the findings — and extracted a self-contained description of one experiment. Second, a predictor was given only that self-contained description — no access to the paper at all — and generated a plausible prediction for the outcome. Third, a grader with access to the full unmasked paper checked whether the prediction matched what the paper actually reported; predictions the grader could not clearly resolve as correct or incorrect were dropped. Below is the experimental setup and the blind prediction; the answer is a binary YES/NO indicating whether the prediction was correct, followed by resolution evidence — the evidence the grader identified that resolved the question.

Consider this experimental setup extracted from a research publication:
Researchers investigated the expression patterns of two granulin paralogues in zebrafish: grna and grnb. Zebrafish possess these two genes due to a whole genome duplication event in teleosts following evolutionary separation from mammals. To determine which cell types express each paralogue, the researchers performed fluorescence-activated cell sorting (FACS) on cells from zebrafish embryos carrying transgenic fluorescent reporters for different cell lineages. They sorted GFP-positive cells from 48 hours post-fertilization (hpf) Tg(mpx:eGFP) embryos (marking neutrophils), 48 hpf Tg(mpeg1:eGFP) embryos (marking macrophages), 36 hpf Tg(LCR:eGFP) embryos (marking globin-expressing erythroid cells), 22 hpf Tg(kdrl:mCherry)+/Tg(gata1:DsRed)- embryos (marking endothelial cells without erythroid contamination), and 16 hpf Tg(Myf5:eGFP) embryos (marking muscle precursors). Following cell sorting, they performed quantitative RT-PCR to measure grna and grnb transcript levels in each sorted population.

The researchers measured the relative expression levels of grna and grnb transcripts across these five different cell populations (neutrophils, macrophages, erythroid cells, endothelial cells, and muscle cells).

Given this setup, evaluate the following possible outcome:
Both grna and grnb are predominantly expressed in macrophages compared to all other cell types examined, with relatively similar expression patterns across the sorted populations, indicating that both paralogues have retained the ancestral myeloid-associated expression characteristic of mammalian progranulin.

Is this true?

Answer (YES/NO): NO